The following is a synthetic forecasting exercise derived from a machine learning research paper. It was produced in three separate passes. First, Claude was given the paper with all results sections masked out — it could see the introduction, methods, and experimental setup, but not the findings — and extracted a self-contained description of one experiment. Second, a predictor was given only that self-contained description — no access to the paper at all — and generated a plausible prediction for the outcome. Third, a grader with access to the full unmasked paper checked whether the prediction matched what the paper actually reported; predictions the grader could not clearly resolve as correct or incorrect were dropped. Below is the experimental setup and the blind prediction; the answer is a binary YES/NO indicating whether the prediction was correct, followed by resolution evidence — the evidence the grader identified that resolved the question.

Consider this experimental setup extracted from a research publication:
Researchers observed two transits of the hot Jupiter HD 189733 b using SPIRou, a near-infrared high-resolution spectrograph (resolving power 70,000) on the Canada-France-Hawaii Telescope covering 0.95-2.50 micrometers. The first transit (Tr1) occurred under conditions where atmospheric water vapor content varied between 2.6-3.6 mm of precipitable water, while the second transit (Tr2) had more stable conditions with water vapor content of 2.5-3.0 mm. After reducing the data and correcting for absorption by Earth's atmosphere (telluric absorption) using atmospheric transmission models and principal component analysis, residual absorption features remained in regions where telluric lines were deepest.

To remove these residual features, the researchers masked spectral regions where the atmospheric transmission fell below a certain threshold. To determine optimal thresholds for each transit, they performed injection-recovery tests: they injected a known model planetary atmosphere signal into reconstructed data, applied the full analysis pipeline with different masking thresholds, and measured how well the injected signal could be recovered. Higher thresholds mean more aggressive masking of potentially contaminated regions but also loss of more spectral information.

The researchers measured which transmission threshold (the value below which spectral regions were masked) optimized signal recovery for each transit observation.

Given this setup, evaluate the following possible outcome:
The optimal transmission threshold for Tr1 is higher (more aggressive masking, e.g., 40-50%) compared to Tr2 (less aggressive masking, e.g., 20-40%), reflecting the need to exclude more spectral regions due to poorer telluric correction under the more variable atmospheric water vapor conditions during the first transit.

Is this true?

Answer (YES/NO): NO